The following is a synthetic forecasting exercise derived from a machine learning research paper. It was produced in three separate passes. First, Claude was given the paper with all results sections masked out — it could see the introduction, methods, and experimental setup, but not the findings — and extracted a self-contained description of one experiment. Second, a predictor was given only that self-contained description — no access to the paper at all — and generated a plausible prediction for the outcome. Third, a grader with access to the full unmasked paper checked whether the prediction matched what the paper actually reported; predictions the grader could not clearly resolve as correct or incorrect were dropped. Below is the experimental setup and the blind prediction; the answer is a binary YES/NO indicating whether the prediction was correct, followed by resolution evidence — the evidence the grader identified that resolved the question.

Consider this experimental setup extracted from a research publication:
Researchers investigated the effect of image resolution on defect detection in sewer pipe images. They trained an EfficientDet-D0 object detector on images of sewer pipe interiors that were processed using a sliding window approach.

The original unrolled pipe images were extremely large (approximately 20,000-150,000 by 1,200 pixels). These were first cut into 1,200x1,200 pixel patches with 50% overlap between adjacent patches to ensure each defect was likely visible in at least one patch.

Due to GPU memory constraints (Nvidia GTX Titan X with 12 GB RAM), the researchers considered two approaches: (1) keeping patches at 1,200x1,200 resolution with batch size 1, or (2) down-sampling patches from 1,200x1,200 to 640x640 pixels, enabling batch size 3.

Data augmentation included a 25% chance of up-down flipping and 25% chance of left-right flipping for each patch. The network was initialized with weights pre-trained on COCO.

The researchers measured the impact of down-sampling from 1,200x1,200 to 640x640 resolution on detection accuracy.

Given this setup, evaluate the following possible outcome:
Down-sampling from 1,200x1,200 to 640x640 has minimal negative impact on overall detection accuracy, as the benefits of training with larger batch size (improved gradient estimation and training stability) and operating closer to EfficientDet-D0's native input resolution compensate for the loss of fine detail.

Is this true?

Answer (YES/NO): YES